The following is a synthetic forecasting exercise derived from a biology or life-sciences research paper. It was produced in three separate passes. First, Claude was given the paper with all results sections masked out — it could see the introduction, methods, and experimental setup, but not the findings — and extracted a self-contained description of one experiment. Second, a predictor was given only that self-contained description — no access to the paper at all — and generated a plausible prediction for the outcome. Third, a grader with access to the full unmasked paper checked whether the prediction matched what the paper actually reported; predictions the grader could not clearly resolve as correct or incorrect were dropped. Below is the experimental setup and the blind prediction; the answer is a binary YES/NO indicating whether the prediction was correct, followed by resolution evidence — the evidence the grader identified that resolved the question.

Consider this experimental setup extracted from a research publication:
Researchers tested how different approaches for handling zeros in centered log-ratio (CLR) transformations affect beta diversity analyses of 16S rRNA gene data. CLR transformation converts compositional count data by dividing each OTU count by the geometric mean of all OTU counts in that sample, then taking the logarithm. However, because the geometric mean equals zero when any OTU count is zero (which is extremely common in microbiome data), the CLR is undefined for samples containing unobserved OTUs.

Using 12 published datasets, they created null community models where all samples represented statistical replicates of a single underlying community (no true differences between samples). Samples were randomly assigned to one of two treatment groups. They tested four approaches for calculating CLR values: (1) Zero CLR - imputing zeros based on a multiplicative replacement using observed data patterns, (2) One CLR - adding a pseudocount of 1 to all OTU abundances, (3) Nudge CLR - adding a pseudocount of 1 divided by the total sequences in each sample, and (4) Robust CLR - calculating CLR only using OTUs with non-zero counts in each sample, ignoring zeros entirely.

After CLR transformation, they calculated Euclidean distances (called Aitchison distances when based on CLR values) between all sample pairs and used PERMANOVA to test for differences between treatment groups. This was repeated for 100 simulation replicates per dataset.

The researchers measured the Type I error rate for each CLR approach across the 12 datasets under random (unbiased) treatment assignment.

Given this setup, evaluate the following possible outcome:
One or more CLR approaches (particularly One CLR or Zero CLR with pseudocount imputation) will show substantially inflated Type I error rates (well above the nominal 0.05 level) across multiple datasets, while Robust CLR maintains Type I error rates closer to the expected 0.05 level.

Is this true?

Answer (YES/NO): NO